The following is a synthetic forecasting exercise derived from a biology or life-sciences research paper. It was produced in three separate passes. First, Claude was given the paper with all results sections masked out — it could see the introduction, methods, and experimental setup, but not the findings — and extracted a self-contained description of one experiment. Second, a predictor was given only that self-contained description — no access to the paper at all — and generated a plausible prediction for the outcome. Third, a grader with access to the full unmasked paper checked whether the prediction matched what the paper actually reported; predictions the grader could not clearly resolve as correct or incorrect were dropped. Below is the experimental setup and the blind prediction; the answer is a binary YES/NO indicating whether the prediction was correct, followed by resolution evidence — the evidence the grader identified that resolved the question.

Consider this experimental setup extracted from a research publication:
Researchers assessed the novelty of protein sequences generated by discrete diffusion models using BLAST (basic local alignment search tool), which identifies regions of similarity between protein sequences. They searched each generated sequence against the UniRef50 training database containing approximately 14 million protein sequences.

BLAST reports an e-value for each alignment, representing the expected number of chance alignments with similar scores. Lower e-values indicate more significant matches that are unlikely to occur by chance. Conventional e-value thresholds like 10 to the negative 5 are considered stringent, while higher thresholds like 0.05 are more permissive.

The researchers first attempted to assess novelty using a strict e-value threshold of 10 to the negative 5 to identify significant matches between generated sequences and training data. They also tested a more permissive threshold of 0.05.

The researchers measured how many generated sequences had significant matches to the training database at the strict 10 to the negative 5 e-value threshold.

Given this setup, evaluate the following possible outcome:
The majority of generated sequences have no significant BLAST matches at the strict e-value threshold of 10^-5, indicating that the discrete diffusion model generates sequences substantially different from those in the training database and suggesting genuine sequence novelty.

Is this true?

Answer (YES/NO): YES